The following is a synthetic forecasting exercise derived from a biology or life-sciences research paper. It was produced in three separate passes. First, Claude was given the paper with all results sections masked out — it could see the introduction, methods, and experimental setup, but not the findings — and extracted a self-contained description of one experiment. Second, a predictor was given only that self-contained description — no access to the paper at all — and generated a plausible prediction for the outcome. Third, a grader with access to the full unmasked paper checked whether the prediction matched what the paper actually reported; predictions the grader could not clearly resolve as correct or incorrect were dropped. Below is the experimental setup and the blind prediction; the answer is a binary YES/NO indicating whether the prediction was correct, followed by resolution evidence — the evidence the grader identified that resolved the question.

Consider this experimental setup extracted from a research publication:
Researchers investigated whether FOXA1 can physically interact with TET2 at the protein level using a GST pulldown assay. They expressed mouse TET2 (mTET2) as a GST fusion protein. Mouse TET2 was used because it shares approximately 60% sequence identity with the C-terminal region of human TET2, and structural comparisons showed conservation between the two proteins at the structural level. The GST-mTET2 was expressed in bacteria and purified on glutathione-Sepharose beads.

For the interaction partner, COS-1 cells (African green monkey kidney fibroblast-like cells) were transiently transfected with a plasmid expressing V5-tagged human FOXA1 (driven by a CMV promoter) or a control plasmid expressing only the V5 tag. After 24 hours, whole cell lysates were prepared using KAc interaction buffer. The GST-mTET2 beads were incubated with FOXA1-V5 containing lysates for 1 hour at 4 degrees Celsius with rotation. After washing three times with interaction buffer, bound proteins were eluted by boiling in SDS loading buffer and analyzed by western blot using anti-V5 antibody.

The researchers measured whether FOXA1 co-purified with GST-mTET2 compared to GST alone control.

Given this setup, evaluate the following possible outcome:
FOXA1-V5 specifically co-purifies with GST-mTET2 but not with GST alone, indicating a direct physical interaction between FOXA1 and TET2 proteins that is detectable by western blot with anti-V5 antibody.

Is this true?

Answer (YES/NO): YES